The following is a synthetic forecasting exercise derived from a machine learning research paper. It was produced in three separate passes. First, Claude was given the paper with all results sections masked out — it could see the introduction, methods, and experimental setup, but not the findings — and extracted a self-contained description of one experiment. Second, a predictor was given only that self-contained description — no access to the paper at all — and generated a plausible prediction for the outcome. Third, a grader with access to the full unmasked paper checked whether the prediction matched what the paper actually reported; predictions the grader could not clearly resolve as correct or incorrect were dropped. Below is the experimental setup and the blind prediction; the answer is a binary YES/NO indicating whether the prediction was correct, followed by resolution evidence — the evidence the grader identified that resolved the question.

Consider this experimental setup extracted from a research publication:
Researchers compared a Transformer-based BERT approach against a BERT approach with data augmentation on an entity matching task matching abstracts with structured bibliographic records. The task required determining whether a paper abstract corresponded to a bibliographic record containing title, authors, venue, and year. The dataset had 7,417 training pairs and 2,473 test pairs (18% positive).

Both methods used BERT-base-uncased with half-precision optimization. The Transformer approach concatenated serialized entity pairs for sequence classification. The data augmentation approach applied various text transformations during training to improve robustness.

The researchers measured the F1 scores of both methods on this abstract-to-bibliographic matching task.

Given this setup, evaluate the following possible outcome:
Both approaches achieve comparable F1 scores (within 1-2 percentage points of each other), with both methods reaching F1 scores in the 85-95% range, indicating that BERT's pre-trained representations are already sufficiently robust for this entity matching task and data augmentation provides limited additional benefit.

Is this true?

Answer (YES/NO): NO